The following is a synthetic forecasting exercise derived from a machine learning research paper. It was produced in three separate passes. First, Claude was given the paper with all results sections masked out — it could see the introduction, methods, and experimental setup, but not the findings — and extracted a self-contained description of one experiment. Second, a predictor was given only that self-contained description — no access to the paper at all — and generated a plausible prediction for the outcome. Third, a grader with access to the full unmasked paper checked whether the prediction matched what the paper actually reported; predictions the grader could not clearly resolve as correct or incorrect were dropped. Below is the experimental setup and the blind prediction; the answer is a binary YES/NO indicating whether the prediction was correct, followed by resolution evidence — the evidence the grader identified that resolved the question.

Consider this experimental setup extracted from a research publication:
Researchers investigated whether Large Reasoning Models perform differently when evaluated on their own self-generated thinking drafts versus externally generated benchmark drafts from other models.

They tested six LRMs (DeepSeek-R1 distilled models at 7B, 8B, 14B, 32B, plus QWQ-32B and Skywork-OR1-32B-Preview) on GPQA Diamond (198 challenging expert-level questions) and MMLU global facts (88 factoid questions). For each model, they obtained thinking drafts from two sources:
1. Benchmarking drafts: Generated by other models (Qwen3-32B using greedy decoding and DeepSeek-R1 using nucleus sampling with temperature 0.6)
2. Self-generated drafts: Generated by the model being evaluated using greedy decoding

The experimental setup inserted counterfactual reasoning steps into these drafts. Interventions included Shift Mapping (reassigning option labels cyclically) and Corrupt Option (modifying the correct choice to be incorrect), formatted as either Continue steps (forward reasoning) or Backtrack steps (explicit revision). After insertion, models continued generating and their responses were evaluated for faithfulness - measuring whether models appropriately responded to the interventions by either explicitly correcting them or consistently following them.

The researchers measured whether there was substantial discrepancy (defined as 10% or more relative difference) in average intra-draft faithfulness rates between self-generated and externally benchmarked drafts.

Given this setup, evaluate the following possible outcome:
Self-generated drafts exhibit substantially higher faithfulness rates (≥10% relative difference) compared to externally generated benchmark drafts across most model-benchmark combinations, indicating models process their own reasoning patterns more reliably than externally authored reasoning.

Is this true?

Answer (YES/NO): NO